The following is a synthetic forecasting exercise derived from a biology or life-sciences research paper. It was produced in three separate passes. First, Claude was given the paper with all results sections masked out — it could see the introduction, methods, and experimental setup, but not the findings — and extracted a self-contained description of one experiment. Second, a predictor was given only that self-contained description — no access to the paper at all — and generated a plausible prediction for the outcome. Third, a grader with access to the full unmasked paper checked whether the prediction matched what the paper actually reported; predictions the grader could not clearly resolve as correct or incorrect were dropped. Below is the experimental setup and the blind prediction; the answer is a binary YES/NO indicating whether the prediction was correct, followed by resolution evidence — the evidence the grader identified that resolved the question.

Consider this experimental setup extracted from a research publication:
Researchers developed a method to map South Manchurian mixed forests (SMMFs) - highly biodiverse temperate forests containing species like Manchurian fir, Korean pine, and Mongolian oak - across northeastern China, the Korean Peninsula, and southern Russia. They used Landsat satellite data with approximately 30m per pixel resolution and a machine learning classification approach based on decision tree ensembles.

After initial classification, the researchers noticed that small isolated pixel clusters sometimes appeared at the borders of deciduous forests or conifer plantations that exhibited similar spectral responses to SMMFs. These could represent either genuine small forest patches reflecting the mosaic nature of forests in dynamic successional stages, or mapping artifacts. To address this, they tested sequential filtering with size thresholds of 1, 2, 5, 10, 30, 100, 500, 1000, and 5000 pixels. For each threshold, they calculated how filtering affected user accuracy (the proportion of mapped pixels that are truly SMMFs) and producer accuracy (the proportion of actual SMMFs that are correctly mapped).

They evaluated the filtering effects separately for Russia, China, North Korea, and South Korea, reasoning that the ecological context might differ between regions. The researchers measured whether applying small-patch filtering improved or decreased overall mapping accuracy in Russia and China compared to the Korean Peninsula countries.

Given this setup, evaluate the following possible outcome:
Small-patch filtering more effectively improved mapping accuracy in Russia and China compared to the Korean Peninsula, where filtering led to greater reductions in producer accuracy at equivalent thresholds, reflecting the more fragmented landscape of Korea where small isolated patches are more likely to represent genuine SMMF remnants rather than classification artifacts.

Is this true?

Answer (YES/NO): NO